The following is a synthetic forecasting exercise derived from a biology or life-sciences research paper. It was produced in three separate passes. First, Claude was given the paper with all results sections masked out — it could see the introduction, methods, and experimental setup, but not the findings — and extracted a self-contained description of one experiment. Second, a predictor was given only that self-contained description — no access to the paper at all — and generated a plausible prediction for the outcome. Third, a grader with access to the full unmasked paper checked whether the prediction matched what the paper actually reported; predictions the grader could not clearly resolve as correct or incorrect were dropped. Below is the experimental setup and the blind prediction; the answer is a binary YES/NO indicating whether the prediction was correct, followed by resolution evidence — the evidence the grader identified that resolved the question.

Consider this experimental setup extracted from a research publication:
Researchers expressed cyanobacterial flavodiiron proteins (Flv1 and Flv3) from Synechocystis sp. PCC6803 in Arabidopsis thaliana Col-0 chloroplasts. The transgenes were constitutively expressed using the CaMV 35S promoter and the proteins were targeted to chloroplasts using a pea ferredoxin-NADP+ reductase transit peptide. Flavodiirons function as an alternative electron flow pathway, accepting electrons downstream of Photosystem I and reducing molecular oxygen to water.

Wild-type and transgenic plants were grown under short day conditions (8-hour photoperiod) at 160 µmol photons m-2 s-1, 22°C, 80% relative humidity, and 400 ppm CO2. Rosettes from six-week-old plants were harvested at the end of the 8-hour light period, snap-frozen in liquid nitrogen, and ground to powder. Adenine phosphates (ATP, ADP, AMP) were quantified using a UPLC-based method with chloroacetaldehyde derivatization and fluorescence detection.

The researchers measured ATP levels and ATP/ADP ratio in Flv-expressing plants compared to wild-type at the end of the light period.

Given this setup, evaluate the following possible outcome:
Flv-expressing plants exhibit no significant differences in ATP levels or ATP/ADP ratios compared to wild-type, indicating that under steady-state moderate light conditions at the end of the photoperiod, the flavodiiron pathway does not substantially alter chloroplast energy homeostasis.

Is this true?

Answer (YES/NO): NO